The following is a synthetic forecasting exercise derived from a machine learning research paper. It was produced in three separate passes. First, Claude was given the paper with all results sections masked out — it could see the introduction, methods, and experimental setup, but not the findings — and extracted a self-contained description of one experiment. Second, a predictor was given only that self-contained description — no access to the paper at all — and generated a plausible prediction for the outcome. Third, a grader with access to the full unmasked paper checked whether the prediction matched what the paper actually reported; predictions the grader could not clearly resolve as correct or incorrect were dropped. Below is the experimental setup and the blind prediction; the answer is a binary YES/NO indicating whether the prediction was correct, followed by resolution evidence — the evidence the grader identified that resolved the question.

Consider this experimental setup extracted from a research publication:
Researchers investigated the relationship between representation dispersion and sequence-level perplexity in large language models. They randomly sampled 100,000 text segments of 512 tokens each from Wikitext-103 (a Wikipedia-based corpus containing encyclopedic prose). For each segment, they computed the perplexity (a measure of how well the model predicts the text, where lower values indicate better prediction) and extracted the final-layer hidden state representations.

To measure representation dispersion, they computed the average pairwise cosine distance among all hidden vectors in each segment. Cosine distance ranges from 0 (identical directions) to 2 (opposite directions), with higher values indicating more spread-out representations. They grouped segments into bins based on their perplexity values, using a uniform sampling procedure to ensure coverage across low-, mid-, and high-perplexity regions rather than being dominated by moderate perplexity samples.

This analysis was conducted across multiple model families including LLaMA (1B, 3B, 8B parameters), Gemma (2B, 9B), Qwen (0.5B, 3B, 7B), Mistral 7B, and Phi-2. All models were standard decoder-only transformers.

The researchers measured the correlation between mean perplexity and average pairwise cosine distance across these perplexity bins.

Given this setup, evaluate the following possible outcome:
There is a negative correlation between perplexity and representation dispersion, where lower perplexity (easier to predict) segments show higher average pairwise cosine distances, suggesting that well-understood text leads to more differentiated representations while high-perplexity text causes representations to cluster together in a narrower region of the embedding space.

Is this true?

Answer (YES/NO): YES